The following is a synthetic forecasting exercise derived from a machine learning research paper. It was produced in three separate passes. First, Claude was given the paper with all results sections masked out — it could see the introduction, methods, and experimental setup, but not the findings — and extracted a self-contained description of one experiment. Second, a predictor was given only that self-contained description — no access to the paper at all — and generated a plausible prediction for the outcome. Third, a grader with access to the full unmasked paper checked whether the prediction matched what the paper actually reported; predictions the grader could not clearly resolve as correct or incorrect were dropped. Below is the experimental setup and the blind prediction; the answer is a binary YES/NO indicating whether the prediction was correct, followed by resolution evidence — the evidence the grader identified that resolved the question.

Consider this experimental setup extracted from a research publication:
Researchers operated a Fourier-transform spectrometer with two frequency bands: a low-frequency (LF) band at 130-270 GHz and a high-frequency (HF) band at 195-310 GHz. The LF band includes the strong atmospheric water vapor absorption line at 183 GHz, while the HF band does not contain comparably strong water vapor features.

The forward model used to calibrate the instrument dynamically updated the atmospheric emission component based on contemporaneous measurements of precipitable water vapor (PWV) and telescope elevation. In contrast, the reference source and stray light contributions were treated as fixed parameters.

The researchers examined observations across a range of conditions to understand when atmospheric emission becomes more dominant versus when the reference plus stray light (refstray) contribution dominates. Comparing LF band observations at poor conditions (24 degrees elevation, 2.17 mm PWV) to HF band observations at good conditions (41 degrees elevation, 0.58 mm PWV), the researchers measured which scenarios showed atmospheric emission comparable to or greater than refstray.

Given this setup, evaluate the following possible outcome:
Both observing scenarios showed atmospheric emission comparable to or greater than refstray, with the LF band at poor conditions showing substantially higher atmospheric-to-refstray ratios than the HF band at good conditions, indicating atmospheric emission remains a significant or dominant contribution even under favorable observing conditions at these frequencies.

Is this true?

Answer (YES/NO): NO